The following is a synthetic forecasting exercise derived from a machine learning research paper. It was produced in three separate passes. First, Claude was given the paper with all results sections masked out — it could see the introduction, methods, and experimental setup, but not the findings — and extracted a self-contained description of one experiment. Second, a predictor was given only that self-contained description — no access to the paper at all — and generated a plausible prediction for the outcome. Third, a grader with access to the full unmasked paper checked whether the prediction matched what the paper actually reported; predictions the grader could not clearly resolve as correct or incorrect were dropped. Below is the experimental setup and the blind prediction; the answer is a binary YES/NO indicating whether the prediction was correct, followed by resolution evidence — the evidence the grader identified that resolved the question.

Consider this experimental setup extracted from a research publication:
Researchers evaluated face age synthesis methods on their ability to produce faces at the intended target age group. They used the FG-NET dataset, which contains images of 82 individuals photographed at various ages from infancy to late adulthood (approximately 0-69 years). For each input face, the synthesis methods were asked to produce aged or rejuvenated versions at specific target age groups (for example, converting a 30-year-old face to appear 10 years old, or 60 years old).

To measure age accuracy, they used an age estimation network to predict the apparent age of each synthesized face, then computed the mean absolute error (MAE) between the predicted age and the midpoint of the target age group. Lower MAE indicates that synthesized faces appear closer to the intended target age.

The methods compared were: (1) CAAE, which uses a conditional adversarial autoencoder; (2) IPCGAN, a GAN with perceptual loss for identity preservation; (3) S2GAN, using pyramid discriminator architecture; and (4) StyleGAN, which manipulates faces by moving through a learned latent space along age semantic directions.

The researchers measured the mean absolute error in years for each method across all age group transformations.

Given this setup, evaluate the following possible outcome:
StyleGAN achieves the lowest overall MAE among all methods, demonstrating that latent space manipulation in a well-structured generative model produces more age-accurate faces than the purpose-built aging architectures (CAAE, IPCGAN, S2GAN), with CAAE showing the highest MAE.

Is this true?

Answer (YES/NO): NO